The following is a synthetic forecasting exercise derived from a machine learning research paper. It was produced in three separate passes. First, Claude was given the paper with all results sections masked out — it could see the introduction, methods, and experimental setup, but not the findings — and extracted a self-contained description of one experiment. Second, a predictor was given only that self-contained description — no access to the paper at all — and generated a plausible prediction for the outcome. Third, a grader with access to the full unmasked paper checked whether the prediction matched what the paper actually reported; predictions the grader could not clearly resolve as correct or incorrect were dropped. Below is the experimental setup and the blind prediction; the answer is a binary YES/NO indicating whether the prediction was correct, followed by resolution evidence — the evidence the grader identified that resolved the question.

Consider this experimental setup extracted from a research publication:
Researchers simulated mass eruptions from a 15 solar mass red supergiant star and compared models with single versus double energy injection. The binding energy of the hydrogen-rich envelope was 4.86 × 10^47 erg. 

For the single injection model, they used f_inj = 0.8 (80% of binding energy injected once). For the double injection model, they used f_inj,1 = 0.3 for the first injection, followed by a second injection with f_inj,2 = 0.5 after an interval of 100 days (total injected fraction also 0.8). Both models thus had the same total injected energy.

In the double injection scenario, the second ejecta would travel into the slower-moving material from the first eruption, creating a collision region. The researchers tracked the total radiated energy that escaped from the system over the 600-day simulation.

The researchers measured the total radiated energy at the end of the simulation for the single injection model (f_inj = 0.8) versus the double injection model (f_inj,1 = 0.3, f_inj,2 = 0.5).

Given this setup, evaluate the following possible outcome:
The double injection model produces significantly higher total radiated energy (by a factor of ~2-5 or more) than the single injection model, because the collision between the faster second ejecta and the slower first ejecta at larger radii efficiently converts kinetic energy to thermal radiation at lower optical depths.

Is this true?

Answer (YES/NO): NO